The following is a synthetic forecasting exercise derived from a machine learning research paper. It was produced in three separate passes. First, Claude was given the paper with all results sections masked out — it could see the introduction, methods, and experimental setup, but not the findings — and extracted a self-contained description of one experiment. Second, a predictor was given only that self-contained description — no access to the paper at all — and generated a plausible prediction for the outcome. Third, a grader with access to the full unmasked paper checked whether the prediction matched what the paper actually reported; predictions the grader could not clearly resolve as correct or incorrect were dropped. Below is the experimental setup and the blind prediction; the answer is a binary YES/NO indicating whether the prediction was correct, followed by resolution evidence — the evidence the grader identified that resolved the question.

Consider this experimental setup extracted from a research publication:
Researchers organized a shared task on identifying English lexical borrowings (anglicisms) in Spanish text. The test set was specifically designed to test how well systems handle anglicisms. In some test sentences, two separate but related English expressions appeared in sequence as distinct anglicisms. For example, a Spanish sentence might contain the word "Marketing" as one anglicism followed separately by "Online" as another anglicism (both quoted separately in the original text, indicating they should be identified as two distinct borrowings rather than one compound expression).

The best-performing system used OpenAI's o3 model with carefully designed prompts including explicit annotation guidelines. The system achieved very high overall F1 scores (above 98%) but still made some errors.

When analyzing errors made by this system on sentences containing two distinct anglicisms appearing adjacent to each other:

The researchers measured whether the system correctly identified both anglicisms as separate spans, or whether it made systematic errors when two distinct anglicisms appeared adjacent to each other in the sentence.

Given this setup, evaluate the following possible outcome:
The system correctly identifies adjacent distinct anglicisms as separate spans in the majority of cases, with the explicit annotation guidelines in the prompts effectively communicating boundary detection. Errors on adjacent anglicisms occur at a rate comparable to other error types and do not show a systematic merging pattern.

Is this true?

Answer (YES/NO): NO